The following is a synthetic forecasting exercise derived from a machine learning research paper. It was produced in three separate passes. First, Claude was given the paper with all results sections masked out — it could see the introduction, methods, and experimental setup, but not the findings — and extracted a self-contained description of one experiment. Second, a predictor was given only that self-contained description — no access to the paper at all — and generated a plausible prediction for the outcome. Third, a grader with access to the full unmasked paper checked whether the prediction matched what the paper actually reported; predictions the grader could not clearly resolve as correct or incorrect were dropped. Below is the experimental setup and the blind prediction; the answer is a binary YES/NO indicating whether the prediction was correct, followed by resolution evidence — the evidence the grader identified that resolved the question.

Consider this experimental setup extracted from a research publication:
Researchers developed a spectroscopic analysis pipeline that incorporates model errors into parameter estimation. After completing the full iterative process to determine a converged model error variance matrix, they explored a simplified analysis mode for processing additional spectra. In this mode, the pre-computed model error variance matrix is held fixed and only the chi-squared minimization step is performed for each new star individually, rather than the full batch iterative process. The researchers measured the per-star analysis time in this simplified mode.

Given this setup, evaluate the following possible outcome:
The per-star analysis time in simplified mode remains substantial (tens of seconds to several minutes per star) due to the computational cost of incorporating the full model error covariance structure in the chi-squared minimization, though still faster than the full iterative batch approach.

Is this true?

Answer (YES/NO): NO